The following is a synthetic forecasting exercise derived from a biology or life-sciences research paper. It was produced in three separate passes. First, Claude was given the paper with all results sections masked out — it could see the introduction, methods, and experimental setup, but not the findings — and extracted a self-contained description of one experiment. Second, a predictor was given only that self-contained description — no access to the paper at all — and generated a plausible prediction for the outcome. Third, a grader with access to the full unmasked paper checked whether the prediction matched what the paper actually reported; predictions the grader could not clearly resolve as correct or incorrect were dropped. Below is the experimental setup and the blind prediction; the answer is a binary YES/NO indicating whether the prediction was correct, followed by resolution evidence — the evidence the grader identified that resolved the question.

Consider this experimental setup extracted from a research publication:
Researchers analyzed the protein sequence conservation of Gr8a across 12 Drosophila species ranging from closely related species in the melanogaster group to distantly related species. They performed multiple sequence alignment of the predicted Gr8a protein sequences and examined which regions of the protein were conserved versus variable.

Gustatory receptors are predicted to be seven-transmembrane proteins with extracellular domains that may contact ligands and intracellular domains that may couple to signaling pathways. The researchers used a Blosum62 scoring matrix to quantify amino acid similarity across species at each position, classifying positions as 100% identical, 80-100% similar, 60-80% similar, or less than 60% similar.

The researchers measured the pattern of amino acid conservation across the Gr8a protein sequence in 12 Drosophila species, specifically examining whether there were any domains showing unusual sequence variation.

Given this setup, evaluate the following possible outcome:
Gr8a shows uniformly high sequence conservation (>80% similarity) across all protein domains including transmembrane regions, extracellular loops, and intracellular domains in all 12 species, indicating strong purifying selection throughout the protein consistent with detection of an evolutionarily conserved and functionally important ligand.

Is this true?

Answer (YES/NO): NO